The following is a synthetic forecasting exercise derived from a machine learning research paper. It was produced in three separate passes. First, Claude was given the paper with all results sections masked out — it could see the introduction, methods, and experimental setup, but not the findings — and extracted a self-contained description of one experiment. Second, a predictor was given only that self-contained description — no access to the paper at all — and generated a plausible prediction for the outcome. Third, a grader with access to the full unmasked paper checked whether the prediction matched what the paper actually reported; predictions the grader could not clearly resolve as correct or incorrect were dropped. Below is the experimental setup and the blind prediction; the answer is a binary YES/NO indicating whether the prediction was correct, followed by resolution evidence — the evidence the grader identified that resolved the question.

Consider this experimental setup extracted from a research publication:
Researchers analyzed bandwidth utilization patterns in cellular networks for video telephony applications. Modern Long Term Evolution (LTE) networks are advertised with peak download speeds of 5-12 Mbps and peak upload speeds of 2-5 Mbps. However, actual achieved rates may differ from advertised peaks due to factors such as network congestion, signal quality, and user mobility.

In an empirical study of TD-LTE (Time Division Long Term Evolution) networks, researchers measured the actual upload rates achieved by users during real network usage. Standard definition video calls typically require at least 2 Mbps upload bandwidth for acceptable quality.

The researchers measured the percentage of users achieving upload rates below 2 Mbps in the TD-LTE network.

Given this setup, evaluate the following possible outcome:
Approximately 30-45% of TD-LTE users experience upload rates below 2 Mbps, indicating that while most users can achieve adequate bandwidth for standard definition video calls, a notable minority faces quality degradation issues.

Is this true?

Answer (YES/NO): YES